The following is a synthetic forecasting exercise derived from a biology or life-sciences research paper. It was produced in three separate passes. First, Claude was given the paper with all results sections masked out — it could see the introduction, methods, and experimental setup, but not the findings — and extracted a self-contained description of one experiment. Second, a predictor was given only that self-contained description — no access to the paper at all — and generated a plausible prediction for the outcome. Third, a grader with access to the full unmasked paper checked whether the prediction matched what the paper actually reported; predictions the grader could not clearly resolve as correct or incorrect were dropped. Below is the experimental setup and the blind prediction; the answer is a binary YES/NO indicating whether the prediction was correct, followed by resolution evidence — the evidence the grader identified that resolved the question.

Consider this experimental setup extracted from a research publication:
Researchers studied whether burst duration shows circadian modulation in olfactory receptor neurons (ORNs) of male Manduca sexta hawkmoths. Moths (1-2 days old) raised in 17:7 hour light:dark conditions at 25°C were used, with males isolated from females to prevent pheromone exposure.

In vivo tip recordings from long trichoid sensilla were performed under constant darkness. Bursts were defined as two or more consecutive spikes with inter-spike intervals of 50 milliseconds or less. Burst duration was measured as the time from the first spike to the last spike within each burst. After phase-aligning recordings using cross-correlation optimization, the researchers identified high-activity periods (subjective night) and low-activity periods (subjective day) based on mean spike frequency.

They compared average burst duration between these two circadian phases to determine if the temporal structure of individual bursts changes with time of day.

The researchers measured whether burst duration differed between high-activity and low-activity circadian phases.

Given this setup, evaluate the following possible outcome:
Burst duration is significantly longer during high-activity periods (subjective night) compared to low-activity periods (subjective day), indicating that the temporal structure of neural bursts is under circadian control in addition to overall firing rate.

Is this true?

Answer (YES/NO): NO